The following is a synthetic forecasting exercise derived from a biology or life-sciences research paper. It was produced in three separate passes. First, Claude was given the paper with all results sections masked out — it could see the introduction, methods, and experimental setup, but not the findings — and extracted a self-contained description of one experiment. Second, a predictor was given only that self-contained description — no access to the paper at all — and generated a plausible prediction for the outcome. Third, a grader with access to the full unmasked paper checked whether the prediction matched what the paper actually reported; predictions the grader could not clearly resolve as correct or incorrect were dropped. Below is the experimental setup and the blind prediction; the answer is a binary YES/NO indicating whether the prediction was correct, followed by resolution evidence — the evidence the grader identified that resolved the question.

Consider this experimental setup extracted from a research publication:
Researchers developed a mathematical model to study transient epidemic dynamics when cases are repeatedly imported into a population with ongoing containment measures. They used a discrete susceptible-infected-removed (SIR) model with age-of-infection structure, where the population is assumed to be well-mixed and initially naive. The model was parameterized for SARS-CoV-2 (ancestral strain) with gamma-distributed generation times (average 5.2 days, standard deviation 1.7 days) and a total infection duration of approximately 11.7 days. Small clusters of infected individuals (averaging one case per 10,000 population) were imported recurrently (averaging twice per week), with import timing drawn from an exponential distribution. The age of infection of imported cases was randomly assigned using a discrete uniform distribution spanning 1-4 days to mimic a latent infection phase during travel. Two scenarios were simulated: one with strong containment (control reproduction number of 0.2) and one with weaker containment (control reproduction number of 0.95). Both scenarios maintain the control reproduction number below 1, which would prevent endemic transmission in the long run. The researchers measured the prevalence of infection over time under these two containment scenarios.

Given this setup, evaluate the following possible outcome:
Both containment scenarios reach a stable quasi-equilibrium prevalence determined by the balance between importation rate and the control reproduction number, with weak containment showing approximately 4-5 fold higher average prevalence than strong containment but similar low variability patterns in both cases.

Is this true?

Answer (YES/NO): NO